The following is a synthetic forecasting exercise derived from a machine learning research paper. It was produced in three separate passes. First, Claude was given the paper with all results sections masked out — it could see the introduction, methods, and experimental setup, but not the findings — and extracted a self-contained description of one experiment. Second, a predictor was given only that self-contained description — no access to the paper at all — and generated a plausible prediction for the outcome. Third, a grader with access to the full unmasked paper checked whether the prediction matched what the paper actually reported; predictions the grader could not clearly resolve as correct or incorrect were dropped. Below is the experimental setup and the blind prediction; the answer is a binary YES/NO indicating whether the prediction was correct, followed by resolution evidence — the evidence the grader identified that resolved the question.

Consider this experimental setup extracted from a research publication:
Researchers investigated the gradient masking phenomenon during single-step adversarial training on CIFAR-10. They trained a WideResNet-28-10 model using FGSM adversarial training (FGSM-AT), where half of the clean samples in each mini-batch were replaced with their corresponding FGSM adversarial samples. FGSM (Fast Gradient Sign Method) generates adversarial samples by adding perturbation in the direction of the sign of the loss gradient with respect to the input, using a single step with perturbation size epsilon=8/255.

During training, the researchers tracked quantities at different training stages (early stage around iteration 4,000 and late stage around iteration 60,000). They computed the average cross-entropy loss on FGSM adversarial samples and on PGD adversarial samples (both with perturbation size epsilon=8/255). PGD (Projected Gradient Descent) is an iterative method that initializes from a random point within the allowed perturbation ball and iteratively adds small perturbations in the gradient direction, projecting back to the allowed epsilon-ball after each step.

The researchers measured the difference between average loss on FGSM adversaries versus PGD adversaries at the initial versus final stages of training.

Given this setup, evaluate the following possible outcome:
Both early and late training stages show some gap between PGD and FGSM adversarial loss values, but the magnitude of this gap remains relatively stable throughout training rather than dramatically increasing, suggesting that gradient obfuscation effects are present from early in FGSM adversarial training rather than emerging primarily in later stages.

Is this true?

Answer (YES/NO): NO